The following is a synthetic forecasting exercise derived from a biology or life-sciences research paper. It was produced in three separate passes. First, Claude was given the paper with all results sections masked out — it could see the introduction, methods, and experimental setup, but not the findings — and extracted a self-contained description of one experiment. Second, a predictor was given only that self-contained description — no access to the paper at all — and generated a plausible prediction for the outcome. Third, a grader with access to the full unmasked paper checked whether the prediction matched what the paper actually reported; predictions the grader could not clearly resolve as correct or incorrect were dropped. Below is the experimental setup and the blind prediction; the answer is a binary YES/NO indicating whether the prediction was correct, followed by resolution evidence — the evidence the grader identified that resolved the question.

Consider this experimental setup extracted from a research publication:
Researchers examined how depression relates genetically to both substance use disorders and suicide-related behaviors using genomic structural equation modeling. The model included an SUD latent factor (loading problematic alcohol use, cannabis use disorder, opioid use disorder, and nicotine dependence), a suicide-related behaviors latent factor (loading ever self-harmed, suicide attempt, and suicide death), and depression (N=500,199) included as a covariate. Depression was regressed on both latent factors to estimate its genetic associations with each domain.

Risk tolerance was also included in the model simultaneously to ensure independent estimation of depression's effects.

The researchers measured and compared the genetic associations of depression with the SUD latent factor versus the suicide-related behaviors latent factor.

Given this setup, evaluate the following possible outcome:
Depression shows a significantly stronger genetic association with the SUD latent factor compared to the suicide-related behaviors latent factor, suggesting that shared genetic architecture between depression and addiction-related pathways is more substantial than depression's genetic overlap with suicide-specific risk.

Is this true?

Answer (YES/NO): NO